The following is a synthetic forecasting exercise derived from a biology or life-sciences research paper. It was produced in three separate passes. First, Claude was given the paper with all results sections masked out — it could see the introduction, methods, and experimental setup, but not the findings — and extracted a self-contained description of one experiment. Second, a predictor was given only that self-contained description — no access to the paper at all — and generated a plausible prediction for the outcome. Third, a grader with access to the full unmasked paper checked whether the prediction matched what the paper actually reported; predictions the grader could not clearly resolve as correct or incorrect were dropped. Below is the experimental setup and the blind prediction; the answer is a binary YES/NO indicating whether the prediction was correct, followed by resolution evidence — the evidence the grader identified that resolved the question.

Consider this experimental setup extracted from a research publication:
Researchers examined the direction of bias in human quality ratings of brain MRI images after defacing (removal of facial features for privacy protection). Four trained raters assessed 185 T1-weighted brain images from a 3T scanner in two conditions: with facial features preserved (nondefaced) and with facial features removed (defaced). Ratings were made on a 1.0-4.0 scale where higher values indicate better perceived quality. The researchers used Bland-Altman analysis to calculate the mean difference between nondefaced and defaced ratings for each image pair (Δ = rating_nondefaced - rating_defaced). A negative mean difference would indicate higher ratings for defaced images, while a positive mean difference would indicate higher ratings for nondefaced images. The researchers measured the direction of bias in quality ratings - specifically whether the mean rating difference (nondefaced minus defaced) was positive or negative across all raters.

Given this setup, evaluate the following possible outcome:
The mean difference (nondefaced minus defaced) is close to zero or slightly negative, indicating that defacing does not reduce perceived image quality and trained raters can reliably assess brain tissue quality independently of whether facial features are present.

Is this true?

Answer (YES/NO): NO